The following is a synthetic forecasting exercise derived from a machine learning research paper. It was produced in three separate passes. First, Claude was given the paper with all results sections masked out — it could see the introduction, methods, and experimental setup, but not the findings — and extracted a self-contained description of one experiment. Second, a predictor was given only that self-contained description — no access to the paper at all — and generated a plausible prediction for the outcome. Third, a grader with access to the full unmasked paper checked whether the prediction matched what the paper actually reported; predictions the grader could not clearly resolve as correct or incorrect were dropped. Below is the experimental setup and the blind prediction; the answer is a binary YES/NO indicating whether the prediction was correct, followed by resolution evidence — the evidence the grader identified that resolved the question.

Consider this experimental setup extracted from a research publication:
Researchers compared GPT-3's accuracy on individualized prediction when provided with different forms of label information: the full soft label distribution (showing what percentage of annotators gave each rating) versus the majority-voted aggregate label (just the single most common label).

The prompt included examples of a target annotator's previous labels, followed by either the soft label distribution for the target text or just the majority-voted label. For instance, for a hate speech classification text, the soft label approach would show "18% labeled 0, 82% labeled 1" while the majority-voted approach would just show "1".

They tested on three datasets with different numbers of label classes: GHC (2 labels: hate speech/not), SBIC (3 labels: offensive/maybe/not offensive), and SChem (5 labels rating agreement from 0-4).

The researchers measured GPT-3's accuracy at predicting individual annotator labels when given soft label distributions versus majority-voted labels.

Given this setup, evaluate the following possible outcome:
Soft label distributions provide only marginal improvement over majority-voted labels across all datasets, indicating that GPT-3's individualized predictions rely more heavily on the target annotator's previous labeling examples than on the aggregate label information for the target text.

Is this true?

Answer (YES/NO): NO